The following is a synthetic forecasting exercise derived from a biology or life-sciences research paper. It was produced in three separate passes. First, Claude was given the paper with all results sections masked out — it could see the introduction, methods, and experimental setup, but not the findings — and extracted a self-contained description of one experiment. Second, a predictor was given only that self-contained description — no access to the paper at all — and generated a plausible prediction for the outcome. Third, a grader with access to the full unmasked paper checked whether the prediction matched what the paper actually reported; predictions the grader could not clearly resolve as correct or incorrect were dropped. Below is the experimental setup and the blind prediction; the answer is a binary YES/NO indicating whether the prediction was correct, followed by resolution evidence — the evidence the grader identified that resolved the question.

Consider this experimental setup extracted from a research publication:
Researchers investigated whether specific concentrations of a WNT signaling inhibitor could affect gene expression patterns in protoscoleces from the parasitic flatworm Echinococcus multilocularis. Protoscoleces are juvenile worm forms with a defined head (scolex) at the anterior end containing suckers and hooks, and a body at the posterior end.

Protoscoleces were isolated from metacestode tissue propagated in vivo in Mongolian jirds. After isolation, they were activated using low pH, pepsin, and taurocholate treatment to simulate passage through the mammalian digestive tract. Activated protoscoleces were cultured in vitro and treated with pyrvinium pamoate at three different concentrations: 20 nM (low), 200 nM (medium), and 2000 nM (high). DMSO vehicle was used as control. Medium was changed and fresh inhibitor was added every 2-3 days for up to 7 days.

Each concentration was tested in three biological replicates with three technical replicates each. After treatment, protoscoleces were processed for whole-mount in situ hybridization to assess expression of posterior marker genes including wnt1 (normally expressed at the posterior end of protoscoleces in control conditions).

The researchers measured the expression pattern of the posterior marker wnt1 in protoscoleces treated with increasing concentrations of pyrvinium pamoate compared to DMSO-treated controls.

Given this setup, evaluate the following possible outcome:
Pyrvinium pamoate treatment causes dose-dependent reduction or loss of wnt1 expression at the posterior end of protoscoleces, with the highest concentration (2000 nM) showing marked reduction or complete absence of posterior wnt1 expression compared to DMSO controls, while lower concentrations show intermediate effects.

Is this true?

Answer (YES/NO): NO